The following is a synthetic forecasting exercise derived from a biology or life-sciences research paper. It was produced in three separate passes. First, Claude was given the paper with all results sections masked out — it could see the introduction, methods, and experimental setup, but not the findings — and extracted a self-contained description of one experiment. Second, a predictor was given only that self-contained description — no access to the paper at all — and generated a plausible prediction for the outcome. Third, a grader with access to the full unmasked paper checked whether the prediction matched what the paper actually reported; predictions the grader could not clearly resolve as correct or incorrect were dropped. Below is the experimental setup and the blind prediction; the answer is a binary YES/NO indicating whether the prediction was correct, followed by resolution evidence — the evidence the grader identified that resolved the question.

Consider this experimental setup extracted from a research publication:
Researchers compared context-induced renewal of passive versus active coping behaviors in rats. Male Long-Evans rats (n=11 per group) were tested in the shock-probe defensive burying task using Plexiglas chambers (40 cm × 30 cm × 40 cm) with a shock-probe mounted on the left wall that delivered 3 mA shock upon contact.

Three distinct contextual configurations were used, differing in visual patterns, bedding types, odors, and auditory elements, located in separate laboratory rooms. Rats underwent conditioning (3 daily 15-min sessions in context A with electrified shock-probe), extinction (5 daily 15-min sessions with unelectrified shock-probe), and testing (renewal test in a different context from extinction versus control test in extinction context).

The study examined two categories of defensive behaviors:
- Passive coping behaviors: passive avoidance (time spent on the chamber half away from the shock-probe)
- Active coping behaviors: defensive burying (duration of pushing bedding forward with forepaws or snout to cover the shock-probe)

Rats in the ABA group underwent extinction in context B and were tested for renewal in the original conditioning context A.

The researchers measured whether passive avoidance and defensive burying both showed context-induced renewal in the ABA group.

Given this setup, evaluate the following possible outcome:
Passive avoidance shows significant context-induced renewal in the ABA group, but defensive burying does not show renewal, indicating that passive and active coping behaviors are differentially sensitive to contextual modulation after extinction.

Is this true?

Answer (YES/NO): YES